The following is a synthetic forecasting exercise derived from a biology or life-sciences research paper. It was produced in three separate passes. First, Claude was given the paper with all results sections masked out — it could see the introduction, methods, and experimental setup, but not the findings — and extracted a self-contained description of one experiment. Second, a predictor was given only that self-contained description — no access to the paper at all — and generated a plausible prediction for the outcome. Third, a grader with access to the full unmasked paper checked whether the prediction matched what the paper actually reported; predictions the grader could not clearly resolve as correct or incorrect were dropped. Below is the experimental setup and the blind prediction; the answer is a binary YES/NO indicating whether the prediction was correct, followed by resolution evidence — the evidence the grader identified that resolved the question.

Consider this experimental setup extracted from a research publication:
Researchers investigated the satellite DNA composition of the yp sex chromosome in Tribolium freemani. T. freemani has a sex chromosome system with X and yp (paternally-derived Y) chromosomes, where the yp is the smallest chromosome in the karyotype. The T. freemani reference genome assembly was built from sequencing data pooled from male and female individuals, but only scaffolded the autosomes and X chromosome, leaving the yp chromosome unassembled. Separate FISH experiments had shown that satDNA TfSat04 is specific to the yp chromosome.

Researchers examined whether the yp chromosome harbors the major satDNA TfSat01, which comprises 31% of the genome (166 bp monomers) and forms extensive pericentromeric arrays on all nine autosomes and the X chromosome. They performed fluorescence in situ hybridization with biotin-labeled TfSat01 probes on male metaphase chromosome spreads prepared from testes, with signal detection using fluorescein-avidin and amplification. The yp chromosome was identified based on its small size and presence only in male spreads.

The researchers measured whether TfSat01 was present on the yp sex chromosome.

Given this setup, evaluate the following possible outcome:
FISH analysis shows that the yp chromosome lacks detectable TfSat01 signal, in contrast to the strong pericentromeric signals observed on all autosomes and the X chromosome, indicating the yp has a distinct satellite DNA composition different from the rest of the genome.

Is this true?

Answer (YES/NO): YES